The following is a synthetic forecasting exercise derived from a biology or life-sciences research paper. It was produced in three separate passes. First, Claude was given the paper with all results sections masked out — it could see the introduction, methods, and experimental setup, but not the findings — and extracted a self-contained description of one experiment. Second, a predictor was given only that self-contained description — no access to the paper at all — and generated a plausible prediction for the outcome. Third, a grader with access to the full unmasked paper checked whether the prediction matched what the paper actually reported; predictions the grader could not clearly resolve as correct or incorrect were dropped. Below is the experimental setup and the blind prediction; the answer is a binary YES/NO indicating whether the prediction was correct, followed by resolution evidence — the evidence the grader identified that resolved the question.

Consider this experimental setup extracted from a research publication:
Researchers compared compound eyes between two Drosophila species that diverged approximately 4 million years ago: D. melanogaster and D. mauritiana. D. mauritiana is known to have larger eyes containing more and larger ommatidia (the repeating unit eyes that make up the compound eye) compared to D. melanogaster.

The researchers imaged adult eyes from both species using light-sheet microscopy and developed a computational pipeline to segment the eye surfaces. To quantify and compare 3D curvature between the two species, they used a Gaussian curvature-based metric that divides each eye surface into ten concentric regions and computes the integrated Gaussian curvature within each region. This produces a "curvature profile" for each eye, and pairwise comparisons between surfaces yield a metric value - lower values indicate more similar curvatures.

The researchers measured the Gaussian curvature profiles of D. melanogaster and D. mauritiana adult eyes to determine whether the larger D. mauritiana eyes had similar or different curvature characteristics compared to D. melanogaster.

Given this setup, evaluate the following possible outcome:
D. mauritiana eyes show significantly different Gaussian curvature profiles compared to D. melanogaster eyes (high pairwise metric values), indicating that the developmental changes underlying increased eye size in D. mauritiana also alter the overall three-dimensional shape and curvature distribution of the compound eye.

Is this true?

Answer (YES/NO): NO